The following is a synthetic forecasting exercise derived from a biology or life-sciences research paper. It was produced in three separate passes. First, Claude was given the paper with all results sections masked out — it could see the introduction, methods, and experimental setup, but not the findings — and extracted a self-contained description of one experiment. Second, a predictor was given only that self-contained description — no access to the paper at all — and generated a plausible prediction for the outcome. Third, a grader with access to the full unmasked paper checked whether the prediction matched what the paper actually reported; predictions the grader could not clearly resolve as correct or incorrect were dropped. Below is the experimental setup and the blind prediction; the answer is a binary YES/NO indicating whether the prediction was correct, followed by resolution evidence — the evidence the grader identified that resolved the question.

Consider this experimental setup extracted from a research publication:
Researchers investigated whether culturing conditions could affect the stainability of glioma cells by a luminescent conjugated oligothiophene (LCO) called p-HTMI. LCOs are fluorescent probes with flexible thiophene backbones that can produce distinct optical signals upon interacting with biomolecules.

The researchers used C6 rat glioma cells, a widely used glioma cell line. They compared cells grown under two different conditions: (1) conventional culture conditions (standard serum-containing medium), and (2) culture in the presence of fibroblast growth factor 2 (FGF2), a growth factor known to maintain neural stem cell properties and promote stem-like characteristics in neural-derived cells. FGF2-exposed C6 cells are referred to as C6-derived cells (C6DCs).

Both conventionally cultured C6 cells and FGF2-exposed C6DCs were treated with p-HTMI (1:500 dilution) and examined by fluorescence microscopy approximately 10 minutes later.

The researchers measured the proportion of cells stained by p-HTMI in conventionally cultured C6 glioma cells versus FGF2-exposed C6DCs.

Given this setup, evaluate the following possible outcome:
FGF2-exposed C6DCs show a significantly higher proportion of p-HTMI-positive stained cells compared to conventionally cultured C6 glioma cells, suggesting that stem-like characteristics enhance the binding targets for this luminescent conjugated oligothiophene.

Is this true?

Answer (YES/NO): YES